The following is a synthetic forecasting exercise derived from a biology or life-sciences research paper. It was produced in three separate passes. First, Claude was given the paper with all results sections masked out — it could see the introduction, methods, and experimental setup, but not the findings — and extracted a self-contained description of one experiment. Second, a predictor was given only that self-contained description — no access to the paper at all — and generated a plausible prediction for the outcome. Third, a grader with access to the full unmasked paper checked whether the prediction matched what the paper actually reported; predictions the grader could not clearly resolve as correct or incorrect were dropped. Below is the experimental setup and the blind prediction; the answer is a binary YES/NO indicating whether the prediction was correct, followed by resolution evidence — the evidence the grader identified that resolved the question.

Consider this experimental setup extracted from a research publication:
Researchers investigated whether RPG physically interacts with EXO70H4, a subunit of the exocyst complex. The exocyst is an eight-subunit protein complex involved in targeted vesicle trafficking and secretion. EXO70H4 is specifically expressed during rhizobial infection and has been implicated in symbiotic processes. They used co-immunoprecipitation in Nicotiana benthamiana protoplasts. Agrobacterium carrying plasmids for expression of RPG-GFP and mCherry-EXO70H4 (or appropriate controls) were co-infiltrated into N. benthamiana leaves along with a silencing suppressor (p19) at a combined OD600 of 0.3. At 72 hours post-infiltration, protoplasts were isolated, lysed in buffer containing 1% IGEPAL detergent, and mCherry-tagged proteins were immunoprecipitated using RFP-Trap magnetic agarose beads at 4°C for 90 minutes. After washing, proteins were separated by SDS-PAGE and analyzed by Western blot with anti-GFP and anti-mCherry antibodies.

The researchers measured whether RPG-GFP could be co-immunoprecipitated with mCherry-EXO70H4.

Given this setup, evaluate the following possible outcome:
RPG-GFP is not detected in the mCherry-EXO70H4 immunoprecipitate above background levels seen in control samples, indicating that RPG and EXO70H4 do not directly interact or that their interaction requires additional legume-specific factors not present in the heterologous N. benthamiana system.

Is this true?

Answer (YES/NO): NO